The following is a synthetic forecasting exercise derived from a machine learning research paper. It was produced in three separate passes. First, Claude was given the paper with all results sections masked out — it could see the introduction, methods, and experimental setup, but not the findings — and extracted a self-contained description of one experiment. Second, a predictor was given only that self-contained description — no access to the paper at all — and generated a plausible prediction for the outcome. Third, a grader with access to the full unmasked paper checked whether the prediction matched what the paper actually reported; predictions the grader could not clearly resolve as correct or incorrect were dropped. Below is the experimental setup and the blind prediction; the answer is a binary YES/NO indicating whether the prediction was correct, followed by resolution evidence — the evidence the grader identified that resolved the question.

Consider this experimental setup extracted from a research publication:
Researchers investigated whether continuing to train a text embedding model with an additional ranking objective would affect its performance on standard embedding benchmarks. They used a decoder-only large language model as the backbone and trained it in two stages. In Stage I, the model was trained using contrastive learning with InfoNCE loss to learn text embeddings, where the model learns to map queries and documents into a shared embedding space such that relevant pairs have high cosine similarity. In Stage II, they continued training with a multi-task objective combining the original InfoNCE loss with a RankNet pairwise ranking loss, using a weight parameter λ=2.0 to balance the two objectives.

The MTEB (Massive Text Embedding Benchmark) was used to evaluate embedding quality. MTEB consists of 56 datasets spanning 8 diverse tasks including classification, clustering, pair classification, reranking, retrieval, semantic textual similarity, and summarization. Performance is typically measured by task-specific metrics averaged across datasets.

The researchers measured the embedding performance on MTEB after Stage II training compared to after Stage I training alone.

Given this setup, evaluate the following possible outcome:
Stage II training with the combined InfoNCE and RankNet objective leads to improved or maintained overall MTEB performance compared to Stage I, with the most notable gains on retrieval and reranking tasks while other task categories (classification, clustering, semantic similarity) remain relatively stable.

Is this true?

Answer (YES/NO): NO